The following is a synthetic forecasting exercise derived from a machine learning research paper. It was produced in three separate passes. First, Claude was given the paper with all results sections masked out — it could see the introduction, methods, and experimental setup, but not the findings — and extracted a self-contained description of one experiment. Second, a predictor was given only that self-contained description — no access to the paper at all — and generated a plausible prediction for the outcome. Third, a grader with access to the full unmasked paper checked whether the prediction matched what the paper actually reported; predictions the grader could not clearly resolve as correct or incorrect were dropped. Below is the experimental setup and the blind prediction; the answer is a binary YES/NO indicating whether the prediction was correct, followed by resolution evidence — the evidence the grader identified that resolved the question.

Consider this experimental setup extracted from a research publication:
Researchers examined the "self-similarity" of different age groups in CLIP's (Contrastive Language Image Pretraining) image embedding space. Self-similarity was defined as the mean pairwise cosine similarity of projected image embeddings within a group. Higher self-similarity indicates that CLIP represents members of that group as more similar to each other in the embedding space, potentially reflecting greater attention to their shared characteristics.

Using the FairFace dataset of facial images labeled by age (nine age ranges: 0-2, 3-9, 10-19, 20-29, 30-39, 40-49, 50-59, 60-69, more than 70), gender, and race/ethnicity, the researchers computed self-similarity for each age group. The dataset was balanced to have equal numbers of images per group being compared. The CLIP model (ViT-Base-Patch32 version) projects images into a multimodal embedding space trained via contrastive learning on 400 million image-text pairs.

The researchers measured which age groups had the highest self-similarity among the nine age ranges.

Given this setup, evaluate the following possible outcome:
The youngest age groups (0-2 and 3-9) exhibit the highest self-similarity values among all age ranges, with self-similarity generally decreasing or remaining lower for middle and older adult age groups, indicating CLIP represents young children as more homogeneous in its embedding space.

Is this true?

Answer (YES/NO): NO